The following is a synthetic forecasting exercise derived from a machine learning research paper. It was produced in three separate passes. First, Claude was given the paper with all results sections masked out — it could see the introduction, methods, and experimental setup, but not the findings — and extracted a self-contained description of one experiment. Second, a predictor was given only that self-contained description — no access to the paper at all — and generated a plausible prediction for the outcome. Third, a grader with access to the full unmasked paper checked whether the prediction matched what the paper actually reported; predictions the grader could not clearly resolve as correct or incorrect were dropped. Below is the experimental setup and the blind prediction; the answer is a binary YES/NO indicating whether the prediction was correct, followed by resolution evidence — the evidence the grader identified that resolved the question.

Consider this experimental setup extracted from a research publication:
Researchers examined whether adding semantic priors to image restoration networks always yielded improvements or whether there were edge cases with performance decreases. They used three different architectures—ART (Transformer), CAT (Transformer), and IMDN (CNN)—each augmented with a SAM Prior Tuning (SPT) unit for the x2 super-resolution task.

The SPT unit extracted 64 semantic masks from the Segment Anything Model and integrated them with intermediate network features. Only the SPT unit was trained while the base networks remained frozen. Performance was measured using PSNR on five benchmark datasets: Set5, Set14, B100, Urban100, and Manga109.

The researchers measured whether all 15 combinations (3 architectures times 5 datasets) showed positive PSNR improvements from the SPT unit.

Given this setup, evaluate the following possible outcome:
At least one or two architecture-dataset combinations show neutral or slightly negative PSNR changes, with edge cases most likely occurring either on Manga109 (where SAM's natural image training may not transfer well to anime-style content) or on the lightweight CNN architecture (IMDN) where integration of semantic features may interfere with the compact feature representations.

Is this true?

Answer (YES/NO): YES